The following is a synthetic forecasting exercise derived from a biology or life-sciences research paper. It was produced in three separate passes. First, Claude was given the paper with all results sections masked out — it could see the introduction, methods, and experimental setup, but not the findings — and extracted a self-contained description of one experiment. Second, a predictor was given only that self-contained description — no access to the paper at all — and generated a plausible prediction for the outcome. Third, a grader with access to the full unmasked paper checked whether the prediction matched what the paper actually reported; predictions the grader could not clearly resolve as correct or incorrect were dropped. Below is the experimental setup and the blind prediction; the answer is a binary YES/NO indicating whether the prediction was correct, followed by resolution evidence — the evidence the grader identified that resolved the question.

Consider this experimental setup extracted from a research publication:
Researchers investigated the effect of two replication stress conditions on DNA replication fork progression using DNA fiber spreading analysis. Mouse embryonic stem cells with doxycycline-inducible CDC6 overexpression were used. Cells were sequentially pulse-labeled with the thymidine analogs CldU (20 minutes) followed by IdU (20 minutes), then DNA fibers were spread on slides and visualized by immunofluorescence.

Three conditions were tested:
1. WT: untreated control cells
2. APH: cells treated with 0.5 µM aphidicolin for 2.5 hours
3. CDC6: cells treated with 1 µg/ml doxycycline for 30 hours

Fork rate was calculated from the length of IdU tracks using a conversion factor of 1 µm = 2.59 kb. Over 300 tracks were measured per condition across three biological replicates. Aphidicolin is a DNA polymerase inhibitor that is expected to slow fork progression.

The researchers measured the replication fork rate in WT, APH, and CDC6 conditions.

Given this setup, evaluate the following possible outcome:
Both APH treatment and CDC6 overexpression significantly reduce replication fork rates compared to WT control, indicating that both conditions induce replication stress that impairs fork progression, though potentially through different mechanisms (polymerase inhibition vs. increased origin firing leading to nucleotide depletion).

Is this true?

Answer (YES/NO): YES